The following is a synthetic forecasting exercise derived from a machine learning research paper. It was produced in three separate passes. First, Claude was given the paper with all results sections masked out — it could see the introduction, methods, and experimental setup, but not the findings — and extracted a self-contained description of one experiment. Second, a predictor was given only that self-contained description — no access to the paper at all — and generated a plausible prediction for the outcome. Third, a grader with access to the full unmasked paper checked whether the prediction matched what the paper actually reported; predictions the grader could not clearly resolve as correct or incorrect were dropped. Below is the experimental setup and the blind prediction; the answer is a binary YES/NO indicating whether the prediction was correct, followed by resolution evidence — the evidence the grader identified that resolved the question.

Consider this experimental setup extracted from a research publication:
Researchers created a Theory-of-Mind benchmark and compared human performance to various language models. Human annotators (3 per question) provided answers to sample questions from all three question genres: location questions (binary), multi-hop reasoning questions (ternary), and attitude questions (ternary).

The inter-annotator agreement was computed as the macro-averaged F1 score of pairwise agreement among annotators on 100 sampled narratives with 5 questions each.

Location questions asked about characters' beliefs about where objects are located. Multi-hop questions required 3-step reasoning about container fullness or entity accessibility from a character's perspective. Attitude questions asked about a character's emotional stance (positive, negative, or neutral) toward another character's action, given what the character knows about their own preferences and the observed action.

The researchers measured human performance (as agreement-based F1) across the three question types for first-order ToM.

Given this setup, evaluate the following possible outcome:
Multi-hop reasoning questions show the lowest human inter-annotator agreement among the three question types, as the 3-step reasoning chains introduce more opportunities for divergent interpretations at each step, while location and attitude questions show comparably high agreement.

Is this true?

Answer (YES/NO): NO